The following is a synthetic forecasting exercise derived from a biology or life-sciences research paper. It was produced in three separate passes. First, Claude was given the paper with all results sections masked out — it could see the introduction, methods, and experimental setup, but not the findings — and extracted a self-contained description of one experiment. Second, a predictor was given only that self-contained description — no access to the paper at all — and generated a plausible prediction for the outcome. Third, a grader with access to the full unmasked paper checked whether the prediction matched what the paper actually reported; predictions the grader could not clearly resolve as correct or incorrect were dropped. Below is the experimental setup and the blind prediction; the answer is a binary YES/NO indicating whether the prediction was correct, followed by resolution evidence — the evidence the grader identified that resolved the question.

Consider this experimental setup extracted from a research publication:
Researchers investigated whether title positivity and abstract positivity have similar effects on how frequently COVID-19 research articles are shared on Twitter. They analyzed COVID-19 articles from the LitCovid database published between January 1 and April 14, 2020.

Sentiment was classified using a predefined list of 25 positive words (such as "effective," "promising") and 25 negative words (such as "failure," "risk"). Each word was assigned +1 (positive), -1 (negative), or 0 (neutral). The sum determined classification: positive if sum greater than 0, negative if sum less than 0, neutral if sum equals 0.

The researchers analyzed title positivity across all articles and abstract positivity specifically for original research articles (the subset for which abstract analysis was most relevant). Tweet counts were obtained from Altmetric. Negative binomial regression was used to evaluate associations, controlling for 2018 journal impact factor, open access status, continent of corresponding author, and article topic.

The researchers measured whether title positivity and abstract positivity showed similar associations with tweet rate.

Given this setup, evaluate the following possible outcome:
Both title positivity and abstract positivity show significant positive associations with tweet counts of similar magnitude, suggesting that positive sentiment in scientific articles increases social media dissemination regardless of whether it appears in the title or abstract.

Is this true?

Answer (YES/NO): NO